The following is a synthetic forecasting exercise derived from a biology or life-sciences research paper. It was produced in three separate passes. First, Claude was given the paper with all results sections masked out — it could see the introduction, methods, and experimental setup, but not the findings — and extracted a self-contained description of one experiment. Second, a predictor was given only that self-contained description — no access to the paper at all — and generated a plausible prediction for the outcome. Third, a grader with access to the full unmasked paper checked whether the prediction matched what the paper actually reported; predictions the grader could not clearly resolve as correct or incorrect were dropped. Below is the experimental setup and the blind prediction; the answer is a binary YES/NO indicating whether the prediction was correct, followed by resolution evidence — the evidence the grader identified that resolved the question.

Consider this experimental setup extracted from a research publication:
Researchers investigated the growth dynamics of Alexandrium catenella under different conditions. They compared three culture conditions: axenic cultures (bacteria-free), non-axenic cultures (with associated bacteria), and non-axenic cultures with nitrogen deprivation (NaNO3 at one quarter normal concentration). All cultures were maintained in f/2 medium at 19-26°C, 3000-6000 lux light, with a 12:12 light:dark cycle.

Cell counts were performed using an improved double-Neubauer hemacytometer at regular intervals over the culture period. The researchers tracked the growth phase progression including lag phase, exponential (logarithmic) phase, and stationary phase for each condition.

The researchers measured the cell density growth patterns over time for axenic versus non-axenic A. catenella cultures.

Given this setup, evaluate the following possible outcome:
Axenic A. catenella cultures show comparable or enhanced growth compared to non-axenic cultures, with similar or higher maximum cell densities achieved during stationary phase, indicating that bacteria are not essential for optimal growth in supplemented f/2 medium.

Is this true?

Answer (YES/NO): NO